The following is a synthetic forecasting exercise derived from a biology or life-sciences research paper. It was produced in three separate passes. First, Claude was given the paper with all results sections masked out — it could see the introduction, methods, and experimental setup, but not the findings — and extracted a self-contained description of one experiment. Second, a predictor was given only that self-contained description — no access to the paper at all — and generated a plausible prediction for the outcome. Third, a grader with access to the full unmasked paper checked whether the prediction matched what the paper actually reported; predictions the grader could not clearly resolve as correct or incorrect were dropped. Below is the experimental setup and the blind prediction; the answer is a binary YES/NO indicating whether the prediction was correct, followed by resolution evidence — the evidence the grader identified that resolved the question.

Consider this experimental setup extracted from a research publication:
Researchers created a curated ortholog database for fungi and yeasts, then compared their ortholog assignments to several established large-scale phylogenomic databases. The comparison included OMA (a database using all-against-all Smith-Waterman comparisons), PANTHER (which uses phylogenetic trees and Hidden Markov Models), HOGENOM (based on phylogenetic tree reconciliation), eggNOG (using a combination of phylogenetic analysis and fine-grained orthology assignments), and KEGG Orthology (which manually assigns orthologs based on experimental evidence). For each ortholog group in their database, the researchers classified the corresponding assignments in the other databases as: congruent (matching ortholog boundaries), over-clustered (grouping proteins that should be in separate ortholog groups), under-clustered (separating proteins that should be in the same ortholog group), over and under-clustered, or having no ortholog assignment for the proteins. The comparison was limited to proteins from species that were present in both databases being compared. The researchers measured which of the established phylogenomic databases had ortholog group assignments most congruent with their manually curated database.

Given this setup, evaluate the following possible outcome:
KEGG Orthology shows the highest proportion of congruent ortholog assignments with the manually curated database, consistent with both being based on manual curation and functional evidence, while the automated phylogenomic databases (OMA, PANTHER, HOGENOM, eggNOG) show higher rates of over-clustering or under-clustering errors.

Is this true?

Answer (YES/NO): NO